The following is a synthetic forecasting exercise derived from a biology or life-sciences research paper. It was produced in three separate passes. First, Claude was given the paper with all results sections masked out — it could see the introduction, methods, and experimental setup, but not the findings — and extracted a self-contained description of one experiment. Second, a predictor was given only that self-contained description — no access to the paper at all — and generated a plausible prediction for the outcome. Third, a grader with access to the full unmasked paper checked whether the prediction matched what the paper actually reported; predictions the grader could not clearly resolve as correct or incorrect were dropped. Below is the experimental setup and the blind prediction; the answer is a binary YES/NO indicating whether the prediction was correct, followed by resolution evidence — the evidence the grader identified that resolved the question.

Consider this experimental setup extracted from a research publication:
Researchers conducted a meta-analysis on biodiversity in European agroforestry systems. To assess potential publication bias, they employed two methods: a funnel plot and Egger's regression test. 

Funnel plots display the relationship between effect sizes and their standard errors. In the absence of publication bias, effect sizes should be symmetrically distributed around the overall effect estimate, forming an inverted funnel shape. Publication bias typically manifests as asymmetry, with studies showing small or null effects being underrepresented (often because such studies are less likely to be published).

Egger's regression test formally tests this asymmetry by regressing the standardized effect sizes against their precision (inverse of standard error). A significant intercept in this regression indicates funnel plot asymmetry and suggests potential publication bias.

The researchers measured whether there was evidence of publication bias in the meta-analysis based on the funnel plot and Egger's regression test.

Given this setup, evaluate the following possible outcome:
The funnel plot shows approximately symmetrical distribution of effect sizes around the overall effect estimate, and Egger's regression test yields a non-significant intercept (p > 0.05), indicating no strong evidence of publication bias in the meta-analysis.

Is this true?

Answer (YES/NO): YES